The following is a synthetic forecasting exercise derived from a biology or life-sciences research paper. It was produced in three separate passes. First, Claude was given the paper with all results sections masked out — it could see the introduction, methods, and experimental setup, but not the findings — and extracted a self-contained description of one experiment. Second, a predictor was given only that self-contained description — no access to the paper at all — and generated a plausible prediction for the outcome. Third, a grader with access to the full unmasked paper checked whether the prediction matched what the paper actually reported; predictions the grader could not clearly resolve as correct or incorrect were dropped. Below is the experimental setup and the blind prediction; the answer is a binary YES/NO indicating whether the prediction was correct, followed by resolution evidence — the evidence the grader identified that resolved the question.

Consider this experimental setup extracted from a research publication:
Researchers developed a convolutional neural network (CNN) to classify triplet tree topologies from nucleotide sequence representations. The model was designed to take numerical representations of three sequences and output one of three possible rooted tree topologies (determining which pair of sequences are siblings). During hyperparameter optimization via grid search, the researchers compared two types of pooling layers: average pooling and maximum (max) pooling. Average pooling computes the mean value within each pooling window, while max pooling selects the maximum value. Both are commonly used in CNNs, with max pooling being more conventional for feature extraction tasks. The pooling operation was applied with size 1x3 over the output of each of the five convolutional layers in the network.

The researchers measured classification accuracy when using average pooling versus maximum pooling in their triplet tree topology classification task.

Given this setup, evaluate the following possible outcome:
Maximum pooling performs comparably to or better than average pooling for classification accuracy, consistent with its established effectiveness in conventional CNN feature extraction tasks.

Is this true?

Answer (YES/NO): NO